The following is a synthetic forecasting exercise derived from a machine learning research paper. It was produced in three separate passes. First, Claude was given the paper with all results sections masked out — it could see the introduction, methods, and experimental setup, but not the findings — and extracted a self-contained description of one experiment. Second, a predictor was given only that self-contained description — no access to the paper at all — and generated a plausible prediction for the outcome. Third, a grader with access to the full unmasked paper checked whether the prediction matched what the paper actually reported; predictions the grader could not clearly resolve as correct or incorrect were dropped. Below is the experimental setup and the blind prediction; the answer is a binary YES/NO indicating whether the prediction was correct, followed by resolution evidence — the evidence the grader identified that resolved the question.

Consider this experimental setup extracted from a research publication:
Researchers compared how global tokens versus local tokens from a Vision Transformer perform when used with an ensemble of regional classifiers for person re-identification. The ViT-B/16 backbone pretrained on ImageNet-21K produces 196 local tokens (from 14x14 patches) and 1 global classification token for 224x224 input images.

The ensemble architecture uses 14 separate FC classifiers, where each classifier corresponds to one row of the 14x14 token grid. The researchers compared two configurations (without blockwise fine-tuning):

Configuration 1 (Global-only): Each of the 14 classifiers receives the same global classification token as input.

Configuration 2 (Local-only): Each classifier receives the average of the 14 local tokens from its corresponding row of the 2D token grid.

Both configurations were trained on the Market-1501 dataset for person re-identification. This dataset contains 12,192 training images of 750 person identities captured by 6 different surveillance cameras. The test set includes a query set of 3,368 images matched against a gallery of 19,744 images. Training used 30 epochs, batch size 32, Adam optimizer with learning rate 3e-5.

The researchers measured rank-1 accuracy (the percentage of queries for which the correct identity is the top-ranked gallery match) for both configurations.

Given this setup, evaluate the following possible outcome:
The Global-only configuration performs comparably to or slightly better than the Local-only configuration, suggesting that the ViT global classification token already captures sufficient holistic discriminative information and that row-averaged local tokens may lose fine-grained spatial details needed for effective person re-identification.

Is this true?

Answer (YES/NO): YES